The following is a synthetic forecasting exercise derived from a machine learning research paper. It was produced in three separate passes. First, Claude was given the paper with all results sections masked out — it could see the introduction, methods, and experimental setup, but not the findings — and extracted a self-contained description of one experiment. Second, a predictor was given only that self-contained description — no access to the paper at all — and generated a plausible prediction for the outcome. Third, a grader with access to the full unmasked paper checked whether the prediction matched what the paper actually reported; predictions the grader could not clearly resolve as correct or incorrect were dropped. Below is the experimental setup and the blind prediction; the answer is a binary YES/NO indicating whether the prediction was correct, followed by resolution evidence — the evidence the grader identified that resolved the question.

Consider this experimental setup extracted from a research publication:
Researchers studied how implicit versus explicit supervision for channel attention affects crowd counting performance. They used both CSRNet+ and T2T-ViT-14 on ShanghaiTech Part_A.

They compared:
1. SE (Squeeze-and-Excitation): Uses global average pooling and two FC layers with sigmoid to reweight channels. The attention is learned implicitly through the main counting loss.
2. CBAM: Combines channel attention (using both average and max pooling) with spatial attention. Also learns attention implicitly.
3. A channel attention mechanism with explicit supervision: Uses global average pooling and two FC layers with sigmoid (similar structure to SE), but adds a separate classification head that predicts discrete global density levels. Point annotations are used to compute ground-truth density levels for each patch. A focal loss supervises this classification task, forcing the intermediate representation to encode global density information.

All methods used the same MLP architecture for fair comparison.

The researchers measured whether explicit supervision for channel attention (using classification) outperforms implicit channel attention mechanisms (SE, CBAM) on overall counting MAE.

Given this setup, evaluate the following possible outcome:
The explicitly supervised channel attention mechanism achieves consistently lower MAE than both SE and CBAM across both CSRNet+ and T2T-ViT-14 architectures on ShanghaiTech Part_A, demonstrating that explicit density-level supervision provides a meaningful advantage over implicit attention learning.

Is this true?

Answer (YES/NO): YES